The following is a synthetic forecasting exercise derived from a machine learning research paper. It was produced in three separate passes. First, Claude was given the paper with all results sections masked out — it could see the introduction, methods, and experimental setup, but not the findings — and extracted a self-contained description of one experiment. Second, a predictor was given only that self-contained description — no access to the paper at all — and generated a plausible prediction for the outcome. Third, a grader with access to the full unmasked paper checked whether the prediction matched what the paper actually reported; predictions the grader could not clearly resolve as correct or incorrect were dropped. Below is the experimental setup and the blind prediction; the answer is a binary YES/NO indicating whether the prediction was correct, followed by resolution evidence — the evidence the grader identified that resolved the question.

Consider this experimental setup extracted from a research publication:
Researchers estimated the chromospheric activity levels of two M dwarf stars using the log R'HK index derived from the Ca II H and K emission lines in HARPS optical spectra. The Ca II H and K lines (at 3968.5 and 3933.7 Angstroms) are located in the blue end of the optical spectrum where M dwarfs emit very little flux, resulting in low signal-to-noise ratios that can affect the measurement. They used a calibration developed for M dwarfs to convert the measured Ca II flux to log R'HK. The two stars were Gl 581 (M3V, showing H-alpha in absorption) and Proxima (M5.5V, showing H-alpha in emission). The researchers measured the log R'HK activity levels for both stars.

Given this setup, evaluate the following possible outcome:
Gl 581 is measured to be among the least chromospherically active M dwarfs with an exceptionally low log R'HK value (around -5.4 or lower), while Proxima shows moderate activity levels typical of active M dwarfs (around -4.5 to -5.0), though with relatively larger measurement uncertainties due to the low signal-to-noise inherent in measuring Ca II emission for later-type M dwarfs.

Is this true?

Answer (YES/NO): NO